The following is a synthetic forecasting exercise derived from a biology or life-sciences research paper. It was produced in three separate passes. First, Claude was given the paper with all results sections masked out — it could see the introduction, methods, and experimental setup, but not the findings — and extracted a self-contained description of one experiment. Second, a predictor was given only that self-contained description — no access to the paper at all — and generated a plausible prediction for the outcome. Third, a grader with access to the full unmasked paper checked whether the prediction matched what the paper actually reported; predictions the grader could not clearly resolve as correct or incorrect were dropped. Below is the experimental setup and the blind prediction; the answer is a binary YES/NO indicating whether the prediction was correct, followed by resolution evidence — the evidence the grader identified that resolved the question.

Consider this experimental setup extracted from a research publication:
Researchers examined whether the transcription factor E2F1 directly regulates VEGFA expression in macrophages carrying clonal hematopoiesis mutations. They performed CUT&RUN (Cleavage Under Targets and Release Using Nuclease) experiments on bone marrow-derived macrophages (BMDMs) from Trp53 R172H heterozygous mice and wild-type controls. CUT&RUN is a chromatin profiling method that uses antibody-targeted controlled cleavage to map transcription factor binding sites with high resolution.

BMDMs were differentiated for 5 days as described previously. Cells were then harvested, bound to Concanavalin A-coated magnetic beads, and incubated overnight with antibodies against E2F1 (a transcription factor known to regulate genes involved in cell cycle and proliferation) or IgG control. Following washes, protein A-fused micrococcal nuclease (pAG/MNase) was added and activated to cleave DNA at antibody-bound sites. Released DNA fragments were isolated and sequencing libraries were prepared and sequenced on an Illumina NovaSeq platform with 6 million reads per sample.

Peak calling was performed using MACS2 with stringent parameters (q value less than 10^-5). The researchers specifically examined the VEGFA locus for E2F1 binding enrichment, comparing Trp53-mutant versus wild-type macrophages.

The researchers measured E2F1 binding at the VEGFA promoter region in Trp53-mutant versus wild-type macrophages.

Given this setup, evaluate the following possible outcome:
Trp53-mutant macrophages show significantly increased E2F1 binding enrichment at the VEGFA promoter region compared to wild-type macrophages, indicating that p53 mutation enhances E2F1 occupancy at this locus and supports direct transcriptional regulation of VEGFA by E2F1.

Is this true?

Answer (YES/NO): NO